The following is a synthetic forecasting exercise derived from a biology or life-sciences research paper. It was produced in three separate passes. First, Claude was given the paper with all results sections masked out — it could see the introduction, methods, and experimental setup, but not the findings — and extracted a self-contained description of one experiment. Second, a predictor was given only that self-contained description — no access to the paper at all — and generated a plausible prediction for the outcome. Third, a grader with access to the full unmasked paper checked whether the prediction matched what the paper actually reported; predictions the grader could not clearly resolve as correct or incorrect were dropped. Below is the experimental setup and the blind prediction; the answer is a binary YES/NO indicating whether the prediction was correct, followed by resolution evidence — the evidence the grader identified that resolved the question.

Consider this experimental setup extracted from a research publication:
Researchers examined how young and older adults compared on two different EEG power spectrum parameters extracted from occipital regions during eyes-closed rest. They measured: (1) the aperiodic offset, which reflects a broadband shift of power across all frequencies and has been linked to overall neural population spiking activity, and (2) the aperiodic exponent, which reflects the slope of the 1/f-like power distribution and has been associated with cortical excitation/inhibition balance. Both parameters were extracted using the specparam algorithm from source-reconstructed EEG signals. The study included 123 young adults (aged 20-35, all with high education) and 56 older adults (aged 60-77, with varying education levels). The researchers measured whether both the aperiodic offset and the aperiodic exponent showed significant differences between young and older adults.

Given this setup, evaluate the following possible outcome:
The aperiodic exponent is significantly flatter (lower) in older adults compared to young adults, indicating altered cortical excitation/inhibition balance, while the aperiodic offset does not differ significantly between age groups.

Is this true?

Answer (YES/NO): NO